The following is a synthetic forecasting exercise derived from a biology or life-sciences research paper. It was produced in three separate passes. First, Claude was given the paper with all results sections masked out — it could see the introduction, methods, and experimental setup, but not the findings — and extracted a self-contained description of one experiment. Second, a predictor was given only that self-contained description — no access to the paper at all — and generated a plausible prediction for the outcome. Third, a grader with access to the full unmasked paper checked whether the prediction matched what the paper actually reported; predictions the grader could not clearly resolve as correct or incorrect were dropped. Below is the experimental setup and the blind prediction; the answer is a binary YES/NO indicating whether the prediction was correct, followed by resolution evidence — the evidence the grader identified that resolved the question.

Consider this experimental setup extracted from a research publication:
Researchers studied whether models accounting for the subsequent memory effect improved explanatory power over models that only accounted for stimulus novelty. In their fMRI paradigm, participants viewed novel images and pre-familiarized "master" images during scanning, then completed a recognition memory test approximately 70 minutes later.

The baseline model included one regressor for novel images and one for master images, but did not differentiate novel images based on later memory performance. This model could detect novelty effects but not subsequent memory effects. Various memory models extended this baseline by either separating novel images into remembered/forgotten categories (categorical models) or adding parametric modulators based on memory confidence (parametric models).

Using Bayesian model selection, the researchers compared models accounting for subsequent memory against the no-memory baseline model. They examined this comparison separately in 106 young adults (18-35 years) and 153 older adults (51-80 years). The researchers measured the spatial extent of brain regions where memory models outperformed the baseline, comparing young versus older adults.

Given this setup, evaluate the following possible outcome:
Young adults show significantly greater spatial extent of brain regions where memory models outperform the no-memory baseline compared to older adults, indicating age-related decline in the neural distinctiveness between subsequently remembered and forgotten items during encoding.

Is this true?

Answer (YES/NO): YES